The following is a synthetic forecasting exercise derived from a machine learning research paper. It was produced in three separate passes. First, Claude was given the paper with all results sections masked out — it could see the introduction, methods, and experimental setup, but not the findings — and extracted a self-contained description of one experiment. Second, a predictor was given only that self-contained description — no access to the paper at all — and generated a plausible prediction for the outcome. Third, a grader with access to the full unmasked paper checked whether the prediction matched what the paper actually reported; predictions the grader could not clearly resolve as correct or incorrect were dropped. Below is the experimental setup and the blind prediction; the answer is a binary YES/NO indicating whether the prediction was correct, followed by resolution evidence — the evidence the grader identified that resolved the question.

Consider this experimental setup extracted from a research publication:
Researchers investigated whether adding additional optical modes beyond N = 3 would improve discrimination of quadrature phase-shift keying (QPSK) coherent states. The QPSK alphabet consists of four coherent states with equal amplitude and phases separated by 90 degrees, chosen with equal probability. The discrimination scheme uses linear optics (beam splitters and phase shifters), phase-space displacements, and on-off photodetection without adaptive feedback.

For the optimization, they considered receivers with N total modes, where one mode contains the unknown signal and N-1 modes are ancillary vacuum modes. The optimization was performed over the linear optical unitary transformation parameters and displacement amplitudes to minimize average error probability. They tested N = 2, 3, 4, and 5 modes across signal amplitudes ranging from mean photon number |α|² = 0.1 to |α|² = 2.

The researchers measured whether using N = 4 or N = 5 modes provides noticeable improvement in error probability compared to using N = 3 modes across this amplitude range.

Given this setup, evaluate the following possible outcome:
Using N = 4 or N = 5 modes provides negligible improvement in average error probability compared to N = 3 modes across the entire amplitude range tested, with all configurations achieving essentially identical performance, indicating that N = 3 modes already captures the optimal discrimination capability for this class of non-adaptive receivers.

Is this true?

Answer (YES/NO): NO